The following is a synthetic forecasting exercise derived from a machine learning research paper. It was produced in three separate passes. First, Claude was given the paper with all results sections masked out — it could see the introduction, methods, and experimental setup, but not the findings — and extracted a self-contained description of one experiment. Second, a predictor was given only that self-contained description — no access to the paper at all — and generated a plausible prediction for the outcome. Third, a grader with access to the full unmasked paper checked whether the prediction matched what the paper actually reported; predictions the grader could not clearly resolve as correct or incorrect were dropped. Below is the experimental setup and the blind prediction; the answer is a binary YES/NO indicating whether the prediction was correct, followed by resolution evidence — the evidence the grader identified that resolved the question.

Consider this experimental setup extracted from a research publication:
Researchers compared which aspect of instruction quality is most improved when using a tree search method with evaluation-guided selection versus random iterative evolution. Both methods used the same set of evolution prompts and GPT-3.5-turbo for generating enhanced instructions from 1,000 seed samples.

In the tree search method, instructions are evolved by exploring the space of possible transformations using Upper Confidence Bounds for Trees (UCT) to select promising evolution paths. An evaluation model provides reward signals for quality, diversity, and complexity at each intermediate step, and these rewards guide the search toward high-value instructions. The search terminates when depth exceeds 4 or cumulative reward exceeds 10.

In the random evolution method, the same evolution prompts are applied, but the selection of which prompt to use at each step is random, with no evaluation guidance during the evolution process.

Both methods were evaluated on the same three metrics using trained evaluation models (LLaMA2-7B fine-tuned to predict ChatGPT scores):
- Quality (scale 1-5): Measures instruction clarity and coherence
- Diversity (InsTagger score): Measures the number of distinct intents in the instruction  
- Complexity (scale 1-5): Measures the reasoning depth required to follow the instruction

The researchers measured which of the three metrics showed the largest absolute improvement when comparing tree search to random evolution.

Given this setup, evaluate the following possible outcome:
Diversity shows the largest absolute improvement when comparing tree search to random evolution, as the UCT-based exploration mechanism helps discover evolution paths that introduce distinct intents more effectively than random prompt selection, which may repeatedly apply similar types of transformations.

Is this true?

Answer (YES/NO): NO